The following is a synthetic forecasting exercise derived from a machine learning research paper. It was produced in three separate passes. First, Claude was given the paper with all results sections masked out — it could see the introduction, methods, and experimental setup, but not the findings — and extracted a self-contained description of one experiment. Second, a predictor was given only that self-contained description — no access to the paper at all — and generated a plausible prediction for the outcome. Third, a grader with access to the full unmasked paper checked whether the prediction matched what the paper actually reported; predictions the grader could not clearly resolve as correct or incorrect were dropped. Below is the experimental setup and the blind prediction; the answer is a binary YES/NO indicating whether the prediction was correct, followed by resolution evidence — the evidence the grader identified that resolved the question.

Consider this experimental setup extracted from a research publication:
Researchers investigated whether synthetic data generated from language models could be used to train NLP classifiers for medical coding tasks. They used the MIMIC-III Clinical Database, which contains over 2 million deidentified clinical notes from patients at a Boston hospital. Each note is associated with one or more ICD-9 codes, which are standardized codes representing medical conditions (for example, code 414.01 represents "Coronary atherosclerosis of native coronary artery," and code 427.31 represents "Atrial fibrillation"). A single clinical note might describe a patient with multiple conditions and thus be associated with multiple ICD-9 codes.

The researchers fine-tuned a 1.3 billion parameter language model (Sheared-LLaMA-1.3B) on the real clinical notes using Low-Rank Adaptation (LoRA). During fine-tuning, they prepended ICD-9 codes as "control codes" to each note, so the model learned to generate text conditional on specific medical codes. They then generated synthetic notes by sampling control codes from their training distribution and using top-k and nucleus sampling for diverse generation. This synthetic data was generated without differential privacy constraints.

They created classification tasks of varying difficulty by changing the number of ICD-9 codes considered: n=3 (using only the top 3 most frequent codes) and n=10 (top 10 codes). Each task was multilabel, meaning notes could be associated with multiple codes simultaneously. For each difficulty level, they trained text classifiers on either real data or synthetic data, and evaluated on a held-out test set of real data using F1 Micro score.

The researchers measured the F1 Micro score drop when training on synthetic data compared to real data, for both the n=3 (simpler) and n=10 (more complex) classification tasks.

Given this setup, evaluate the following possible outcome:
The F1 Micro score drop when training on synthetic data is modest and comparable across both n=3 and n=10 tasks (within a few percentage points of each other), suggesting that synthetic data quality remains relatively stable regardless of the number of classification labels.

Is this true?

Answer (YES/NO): NO